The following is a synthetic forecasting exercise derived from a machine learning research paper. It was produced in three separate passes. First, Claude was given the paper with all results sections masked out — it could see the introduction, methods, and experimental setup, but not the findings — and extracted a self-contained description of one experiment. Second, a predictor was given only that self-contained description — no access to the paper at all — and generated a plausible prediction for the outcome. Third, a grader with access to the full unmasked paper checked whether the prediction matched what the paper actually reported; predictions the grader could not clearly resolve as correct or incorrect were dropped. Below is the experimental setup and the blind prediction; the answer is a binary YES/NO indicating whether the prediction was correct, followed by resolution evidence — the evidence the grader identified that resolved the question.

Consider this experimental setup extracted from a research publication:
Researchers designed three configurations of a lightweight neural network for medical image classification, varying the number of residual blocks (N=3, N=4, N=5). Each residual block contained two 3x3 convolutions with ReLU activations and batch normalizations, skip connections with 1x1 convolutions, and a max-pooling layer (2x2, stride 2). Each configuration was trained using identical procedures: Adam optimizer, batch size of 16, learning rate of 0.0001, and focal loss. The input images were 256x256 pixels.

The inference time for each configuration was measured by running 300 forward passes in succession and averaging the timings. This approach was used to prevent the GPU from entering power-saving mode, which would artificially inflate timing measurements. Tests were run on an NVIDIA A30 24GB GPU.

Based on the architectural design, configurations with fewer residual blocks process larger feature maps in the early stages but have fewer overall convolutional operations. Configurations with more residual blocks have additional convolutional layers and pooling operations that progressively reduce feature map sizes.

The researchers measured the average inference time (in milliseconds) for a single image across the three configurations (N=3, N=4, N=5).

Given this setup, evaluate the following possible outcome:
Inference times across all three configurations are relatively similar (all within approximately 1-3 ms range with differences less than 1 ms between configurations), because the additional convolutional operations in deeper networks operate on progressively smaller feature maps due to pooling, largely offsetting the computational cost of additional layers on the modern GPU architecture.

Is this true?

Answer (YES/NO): NO